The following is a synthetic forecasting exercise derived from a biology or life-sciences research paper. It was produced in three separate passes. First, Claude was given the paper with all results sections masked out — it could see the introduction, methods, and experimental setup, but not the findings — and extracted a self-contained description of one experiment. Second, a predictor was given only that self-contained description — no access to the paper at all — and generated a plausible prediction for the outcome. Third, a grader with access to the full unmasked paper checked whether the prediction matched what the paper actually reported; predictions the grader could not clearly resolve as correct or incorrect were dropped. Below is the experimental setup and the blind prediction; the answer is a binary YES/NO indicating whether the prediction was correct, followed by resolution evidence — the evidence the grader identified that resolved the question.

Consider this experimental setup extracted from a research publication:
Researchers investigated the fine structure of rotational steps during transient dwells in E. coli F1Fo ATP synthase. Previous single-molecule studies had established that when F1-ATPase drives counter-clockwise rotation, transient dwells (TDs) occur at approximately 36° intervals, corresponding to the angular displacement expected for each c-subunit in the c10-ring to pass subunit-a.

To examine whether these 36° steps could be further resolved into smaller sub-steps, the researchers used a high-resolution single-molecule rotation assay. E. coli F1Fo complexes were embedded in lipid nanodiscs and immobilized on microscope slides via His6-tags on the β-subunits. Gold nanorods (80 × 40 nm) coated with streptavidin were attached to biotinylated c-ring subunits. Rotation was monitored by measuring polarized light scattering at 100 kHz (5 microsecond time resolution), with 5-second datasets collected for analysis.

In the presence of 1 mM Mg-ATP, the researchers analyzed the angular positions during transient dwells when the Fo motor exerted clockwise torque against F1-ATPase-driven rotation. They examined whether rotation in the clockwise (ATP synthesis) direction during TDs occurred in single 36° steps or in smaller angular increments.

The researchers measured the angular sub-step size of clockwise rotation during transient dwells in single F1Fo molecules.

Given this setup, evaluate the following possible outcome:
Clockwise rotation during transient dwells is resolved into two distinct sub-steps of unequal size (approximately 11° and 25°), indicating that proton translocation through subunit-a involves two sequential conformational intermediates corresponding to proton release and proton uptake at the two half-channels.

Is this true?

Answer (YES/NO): NO